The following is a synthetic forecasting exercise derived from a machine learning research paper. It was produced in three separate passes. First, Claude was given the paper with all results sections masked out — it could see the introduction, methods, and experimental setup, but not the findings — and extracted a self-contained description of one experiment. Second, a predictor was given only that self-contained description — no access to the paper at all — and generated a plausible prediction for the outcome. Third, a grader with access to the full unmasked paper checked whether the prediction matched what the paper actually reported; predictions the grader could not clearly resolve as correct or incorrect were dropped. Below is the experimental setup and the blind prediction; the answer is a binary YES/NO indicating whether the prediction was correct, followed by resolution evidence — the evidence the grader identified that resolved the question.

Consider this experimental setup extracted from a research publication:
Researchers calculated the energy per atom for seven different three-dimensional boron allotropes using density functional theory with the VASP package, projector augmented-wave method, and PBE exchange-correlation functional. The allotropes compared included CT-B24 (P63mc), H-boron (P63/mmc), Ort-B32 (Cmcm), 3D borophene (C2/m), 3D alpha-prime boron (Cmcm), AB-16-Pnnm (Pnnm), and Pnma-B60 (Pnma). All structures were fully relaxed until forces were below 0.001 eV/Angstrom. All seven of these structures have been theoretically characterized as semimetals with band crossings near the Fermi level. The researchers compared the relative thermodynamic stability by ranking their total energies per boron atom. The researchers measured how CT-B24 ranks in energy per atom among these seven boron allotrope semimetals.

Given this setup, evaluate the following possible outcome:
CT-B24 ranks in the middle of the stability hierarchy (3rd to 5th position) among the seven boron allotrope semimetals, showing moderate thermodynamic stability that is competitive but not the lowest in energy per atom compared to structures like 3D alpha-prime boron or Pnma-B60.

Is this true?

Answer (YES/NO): NO